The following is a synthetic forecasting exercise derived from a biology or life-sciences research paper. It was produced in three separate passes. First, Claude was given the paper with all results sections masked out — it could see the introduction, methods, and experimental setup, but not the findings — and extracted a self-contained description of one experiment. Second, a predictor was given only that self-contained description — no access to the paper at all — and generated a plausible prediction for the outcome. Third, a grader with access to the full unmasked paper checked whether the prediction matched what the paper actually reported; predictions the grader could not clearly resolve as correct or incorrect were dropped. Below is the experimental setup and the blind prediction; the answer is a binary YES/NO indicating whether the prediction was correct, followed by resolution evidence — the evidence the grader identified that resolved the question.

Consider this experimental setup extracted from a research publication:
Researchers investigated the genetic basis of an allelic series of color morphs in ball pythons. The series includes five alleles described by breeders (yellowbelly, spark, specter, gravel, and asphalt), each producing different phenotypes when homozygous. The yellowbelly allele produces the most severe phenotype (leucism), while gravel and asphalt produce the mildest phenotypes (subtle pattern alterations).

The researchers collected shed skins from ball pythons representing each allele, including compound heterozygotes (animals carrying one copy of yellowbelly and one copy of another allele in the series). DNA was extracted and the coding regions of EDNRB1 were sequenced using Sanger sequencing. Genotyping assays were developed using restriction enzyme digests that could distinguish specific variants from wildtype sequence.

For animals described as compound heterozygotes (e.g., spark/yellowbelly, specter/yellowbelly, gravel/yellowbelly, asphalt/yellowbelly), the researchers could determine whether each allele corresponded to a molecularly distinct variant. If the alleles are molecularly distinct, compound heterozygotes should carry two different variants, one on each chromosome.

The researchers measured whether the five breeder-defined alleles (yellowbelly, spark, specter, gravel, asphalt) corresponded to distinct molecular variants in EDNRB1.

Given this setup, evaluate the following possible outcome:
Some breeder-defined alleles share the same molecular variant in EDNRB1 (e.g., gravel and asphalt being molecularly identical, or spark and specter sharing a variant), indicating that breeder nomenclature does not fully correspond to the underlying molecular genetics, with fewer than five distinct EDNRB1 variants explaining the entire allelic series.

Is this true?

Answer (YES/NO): NO